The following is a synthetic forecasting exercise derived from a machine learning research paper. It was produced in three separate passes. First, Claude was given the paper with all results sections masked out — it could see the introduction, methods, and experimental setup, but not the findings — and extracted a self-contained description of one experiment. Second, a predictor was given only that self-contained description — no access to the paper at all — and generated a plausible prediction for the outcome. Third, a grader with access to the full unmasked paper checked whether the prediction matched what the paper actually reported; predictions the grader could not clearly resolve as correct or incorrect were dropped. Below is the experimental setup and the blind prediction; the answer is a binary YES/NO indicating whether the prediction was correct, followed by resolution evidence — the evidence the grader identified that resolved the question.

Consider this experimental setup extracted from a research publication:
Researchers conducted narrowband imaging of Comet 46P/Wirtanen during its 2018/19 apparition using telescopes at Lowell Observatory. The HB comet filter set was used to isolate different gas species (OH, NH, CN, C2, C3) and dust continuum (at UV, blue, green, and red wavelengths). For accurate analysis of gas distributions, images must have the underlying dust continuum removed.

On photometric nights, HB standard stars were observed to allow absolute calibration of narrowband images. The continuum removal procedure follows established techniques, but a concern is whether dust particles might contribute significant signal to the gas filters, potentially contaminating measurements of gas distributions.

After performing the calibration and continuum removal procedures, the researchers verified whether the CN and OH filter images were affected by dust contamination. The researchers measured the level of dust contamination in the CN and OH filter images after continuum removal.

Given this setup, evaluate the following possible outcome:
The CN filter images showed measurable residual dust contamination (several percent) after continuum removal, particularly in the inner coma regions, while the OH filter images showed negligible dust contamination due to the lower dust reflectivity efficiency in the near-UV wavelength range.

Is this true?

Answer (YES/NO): NO